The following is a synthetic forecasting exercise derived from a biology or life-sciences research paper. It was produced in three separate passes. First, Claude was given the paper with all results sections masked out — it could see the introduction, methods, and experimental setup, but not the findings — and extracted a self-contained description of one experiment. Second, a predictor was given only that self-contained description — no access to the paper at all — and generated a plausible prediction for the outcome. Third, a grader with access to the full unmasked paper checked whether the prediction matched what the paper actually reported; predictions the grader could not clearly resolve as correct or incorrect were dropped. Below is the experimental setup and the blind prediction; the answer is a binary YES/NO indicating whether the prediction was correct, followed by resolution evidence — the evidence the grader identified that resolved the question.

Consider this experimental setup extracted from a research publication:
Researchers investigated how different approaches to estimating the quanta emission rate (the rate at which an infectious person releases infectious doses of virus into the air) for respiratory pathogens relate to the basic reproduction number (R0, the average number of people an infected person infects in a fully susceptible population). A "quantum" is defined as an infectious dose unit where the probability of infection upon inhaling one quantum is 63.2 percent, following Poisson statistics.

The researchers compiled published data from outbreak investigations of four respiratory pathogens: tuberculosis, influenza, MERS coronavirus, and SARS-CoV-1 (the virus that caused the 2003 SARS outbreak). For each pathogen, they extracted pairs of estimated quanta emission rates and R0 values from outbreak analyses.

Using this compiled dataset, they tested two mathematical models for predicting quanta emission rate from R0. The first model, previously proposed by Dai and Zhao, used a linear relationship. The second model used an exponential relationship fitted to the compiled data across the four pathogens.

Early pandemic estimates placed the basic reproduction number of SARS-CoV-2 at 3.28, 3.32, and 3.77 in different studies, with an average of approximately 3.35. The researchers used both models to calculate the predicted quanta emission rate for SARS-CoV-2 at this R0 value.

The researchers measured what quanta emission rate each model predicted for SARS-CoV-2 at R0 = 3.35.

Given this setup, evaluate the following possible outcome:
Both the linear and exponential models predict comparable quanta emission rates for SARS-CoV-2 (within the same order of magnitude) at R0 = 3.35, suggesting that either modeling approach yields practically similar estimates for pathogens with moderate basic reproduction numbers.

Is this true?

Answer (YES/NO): NO